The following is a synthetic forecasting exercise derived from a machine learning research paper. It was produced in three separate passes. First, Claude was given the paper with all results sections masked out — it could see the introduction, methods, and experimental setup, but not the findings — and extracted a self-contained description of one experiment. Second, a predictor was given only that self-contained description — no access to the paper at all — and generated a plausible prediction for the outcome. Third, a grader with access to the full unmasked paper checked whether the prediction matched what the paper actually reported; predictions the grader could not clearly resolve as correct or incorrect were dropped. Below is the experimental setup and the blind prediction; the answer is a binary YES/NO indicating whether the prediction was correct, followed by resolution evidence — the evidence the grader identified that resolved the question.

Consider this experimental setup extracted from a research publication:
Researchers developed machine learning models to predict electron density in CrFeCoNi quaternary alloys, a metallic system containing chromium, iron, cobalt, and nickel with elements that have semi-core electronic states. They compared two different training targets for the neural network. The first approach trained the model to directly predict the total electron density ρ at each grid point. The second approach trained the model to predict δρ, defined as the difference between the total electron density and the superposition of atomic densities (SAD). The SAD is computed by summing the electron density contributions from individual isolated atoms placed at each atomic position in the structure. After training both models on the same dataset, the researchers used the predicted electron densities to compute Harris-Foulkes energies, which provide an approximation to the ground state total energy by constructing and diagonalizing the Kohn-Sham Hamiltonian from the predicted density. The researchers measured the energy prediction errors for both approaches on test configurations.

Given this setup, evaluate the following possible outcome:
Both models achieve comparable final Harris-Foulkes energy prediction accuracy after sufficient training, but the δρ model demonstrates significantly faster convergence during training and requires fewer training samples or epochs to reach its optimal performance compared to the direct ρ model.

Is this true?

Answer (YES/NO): NO